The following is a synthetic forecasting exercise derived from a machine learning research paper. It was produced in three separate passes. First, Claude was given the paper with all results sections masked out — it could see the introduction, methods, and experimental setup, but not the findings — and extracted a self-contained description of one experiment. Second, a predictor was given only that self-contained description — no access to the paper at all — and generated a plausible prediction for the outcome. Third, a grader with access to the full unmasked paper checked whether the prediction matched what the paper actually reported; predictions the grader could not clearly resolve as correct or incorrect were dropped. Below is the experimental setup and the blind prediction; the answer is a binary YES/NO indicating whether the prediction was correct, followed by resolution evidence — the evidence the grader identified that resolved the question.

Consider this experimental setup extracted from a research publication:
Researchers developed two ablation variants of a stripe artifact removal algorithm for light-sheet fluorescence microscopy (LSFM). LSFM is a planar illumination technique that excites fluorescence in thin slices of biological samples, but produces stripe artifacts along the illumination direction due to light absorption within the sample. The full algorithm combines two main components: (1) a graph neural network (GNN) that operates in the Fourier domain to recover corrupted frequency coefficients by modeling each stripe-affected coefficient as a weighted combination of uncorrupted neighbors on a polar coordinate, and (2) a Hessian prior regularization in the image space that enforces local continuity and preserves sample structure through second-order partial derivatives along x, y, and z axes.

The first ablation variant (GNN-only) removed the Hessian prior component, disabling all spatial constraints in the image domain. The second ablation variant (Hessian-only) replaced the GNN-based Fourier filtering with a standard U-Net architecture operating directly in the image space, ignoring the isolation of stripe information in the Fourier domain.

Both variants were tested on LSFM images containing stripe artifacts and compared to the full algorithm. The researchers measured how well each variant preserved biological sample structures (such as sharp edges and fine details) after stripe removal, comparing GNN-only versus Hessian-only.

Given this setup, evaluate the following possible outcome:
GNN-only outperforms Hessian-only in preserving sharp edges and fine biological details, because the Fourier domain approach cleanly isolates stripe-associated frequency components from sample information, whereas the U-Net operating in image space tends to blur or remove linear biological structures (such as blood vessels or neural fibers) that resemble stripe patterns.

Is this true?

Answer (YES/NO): YES